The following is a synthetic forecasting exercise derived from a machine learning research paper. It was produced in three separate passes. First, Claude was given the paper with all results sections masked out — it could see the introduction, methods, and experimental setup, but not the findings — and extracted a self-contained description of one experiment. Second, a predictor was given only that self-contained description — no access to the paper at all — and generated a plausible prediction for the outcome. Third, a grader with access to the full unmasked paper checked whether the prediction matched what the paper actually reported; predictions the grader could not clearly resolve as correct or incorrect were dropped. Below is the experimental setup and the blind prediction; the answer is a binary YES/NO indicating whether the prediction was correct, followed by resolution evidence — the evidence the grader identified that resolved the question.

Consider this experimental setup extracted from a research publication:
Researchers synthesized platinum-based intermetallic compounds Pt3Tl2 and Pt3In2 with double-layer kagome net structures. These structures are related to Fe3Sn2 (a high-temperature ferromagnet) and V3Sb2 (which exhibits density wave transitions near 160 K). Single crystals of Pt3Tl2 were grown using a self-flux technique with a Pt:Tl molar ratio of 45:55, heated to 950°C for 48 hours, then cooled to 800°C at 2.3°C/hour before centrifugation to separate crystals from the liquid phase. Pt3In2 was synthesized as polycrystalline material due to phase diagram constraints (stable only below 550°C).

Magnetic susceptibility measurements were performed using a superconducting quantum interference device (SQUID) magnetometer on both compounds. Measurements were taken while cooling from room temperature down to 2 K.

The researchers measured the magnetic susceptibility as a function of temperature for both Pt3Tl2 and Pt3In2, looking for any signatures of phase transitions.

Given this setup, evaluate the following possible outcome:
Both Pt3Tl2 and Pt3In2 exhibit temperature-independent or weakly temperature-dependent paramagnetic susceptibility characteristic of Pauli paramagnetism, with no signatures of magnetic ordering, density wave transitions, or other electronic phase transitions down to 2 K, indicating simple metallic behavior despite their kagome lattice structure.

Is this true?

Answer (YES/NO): NO